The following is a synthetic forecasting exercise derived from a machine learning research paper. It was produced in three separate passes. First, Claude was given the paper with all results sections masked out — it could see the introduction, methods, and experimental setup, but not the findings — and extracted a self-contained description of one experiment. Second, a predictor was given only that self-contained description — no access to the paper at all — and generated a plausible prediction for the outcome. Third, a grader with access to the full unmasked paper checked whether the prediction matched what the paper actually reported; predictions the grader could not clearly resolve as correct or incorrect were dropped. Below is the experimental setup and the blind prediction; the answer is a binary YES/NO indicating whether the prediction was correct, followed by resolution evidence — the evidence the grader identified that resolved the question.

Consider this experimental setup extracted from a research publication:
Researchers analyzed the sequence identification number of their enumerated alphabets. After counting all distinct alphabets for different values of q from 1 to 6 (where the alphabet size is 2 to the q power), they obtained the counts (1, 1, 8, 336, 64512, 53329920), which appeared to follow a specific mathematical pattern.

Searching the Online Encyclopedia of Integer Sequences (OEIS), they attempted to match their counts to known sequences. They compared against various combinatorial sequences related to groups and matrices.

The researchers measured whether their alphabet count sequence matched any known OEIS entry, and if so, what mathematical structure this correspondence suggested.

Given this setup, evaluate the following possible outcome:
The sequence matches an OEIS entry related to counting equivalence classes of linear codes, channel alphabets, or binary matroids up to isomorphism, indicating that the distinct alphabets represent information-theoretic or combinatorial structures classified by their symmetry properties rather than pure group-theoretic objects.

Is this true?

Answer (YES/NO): NO